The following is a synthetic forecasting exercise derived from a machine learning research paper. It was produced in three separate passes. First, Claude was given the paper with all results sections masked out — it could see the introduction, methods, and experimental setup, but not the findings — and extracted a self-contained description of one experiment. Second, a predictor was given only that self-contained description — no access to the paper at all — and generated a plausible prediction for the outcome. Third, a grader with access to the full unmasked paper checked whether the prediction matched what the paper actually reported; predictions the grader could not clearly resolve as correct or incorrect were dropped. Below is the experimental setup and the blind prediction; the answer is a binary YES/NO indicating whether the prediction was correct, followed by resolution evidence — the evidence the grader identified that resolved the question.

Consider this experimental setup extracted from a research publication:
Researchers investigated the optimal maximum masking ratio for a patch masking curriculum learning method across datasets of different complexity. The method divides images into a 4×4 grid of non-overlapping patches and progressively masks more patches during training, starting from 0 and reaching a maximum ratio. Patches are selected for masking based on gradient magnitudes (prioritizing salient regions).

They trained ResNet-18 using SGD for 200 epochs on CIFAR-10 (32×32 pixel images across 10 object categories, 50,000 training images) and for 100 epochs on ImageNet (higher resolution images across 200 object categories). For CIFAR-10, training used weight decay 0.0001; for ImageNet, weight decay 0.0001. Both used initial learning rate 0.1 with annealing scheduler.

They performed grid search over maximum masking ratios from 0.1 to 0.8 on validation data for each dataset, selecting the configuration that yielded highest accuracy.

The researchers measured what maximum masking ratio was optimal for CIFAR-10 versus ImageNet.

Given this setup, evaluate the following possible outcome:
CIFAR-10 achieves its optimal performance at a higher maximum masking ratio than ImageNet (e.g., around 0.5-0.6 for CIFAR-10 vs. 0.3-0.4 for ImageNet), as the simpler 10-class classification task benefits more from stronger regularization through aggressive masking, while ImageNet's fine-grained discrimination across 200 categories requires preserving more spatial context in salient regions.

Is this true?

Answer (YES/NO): NO